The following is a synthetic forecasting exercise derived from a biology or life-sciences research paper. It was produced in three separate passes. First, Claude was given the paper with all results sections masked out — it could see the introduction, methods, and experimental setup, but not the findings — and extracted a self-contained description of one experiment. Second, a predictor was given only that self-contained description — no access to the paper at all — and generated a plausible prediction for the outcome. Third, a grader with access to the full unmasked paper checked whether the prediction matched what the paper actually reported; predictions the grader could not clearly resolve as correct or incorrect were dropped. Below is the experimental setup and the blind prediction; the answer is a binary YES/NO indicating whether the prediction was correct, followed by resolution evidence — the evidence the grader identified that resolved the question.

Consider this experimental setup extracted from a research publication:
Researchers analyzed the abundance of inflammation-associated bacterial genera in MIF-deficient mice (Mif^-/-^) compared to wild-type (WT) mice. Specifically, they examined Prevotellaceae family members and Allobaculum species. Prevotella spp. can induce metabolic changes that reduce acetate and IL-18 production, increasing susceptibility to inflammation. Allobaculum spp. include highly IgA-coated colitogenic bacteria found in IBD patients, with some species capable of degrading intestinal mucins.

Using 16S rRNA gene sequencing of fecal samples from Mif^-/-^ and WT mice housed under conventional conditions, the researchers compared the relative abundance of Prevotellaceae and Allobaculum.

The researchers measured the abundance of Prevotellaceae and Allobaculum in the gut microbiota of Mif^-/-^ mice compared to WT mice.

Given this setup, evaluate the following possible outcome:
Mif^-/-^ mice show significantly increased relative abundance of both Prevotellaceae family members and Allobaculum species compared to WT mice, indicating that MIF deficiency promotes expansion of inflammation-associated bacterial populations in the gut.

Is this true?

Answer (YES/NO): YES